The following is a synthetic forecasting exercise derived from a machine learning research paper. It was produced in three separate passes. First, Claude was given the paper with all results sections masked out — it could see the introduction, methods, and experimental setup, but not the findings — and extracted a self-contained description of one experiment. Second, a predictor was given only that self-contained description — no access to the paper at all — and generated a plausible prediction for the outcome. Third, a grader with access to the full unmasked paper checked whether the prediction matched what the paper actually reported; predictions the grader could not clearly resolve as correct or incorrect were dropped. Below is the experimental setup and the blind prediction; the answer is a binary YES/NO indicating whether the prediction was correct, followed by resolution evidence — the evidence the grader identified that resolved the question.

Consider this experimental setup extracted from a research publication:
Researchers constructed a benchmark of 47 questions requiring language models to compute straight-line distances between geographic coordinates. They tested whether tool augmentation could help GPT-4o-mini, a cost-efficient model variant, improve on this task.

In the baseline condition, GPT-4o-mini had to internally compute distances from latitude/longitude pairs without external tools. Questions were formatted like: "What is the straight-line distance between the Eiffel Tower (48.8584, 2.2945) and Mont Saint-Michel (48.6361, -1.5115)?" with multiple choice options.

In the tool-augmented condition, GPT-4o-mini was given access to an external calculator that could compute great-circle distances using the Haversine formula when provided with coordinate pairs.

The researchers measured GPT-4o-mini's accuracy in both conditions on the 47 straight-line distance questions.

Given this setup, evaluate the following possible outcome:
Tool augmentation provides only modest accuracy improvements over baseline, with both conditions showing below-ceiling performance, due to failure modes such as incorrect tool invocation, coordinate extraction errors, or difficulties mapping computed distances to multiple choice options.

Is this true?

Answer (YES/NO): NO